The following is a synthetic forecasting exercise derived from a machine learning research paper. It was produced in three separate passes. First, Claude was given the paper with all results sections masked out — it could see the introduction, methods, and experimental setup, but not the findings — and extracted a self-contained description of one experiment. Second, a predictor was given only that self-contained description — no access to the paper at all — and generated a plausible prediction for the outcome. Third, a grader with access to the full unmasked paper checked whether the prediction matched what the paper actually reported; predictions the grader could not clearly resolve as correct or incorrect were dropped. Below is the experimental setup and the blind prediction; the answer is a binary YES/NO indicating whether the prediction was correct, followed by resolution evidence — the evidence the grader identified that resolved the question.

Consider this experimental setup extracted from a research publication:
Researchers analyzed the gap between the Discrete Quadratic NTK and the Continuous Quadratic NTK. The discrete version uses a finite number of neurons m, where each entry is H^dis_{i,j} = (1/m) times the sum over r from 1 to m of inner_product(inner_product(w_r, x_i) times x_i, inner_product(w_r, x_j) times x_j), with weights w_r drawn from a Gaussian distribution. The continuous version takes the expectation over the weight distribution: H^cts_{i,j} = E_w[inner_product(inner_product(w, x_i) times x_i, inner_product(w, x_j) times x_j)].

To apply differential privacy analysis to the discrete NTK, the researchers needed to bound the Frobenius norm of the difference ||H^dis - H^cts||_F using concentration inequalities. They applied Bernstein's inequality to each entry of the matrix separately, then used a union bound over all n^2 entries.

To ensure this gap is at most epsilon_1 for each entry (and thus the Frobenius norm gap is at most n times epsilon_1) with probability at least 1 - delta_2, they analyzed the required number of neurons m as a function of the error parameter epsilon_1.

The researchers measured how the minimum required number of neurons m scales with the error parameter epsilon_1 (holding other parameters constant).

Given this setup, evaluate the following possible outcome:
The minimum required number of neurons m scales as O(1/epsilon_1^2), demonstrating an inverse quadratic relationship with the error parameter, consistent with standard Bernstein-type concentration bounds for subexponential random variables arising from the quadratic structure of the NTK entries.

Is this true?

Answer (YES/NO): YES